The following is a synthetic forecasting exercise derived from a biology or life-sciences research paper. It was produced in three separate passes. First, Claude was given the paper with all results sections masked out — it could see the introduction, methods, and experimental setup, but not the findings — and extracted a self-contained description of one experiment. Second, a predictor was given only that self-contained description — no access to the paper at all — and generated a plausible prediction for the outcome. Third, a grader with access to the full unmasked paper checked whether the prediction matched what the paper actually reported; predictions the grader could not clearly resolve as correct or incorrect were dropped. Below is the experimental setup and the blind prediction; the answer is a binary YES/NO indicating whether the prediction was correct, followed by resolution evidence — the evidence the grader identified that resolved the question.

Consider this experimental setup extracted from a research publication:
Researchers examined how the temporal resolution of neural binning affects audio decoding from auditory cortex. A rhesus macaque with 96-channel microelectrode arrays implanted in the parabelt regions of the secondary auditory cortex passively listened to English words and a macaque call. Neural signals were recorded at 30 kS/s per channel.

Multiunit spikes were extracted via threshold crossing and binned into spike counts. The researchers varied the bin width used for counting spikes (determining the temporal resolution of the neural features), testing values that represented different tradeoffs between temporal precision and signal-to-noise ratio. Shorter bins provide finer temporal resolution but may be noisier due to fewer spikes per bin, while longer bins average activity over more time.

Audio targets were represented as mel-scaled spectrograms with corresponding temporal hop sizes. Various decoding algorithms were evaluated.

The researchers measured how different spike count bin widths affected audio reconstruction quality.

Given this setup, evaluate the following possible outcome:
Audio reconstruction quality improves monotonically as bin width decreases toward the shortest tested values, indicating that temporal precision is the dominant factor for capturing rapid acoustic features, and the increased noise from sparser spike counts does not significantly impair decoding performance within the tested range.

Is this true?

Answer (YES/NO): NO